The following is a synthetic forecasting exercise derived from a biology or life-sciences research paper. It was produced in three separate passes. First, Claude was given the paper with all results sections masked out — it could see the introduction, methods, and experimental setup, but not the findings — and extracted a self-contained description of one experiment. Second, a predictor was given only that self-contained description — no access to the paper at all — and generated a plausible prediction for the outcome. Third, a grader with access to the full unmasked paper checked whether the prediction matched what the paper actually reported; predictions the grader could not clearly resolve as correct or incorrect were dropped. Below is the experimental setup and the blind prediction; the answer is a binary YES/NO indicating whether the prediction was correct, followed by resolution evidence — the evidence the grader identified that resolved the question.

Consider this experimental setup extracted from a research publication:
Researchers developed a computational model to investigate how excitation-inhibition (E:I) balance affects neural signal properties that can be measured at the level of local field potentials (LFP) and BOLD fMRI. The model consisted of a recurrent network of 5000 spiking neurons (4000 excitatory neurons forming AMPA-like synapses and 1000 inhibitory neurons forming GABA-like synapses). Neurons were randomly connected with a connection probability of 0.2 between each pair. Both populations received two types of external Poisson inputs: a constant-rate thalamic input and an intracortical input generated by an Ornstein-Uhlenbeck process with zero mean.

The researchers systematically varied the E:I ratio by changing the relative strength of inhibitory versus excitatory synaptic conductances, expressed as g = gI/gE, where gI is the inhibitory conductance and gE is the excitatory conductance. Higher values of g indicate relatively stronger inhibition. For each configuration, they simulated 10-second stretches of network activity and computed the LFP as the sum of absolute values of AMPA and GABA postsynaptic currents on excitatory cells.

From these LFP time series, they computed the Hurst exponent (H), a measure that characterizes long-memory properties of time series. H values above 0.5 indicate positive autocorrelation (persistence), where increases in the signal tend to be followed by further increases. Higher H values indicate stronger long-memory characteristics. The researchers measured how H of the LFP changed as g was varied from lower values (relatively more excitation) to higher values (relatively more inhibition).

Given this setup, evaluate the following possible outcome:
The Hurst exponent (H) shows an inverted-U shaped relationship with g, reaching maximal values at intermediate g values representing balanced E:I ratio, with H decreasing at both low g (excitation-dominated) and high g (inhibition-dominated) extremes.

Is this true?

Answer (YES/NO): NO